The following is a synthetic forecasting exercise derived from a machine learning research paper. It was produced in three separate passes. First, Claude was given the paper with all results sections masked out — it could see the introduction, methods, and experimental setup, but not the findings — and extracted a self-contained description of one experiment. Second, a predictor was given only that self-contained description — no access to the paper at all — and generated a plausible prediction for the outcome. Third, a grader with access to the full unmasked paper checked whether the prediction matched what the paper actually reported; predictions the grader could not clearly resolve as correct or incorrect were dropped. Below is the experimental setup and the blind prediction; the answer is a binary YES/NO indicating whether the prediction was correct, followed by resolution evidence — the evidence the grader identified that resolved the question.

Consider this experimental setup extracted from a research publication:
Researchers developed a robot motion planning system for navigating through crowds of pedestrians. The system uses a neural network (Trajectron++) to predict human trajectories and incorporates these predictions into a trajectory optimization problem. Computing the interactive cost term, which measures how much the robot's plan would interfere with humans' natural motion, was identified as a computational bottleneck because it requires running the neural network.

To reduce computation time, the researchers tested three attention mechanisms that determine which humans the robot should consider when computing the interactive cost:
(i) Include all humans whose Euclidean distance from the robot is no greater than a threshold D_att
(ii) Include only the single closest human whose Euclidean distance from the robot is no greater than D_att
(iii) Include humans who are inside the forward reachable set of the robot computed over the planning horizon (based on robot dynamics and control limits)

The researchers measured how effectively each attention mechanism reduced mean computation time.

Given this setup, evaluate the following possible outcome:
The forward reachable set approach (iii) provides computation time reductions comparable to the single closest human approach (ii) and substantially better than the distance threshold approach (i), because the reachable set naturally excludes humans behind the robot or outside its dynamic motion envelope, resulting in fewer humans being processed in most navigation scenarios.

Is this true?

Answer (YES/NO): NO